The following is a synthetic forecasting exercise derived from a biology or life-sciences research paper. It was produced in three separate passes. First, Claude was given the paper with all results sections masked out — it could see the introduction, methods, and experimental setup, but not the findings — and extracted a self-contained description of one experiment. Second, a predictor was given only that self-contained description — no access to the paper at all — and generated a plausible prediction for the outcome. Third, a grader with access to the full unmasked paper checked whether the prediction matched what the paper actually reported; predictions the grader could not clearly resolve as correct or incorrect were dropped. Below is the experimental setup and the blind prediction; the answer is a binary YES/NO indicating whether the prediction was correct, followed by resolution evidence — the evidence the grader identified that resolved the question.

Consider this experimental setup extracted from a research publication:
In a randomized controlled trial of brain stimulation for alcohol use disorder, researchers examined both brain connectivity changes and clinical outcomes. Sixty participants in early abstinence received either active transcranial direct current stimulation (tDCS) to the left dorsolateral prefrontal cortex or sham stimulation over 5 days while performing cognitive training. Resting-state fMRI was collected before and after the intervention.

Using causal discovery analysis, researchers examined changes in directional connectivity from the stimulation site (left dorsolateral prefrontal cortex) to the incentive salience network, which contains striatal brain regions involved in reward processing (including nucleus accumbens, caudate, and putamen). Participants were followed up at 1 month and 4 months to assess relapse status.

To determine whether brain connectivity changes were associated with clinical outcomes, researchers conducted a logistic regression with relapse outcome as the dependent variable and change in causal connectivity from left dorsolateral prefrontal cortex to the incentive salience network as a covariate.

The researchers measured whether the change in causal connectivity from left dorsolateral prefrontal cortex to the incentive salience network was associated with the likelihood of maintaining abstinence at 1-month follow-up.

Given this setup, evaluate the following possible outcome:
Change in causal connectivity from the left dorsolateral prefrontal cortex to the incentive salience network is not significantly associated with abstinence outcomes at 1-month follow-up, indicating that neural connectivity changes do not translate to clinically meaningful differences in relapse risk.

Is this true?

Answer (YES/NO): NO